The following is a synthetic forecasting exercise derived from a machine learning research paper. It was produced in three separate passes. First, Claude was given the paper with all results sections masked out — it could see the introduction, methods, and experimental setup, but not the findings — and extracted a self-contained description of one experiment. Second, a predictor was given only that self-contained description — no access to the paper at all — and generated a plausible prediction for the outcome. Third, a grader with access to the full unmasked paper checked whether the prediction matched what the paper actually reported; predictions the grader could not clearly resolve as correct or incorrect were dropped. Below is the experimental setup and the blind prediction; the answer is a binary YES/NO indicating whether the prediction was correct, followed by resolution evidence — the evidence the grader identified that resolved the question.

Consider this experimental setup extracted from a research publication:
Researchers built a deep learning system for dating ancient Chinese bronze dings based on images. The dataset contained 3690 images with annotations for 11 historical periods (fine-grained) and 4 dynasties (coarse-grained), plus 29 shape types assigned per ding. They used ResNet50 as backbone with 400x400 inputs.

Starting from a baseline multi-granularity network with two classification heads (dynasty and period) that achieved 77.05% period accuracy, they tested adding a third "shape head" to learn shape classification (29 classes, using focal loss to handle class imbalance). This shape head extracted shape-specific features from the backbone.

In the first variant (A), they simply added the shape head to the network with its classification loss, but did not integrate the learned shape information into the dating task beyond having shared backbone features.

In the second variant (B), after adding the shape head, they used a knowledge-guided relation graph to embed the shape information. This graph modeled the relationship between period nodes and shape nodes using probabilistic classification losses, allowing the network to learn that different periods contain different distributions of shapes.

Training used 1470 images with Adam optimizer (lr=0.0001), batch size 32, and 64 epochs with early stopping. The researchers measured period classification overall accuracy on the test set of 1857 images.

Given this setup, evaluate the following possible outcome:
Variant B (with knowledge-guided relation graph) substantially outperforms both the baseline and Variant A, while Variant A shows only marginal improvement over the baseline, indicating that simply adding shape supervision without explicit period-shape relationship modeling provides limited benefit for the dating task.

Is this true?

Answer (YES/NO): NO